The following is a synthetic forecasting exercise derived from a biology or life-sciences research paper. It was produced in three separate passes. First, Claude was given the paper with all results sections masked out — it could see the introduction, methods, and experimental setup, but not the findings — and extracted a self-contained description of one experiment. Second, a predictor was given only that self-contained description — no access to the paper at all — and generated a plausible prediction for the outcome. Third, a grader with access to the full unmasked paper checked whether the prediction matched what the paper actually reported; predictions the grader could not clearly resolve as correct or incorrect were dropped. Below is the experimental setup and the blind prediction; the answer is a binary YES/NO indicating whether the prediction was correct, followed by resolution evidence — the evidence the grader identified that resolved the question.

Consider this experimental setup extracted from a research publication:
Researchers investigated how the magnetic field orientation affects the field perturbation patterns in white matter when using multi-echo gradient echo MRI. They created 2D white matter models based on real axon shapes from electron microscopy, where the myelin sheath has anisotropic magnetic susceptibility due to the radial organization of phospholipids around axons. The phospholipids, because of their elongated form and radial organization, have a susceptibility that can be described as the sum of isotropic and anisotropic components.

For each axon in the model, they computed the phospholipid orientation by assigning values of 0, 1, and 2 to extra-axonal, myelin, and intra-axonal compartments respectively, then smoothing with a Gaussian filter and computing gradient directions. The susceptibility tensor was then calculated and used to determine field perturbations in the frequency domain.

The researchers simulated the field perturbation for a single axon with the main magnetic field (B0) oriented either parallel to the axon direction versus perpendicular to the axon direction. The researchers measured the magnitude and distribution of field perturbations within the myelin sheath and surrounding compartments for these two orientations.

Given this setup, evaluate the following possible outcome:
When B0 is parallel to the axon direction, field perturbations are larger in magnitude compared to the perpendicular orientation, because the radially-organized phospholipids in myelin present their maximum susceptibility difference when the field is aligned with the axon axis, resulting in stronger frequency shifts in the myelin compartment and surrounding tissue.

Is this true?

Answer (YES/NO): NO